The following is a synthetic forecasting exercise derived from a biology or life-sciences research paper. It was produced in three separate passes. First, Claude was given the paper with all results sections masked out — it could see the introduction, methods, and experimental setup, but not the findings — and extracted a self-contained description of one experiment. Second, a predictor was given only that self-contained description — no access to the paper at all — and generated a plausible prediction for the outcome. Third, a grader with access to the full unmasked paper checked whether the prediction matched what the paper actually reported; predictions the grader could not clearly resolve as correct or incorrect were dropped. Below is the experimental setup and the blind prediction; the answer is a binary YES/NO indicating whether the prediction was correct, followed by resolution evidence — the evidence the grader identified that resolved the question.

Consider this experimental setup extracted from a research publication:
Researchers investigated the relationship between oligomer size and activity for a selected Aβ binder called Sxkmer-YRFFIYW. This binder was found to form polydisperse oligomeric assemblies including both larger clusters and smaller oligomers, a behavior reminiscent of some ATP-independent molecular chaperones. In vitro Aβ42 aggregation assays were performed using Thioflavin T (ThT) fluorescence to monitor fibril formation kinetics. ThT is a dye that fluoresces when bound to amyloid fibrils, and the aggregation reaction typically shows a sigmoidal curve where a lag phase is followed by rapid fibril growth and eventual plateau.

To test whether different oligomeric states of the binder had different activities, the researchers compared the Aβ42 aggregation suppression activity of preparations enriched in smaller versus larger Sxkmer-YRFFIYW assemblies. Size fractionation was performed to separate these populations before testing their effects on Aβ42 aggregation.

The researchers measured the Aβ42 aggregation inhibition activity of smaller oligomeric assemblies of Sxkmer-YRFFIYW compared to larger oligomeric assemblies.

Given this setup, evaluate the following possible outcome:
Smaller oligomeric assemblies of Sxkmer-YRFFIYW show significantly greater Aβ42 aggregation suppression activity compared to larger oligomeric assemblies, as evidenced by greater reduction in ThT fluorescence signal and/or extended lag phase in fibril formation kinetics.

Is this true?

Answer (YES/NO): YES